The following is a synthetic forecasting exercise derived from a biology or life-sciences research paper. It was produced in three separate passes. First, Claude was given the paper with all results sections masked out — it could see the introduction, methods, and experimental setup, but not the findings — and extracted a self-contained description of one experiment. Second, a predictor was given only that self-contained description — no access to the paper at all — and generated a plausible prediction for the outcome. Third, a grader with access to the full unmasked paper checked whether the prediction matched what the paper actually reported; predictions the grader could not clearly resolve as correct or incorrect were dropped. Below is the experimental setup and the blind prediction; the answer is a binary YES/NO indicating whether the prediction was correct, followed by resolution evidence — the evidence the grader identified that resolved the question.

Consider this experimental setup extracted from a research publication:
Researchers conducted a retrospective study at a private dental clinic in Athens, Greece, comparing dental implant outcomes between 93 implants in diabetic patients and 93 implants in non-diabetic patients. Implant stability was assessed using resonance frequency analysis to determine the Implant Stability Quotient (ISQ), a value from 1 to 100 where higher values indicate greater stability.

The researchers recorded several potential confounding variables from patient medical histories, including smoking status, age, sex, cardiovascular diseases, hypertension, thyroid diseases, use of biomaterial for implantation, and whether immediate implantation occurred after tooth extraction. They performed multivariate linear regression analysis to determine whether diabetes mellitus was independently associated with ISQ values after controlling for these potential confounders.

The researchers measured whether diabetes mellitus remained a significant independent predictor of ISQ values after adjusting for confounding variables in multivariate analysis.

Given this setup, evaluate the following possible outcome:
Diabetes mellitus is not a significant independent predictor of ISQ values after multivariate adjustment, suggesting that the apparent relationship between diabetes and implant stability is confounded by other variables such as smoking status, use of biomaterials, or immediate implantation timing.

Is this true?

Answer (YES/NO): NO